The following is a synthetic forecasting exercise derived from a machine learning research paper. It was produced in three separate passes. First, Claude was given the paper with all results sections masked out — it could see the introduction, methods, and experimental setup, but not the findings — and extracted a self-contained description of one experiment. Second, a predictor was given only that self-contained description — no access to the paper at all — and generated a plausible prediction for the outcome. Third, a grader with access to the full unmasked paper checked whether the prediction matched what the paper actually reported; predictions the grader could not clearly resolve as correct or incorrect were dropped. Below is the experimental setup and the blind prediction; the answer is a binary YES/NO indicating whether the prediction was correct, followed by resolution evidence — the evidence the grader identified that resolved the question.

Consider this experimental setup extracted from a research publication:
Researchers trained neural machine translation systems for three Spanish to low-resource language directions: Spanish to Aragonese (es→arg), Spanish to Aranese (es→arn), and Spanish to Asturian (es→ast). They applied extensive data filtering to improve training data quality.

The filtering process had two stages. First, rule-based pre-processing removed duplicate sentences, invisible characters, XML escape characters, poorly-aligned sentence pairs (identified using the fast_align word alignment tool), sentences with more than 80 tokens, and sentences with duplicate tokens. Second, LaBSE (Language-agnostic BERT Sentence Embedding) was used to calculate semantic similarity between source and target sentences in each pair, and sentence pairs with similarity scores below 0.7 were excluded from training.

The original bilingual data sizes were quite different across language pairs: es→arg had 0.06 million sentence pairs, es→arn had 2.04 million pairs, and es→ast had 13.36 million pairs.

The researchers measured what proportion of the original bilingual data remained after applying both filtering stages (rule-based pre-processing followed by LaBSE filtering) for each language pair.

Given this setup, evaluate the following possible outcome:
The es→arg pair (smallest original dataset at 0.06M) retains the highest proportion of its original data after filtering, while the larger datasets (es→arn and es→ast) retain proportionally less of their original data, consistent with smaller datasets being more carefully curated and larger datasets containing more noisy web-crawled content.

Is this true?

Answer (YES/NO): NO